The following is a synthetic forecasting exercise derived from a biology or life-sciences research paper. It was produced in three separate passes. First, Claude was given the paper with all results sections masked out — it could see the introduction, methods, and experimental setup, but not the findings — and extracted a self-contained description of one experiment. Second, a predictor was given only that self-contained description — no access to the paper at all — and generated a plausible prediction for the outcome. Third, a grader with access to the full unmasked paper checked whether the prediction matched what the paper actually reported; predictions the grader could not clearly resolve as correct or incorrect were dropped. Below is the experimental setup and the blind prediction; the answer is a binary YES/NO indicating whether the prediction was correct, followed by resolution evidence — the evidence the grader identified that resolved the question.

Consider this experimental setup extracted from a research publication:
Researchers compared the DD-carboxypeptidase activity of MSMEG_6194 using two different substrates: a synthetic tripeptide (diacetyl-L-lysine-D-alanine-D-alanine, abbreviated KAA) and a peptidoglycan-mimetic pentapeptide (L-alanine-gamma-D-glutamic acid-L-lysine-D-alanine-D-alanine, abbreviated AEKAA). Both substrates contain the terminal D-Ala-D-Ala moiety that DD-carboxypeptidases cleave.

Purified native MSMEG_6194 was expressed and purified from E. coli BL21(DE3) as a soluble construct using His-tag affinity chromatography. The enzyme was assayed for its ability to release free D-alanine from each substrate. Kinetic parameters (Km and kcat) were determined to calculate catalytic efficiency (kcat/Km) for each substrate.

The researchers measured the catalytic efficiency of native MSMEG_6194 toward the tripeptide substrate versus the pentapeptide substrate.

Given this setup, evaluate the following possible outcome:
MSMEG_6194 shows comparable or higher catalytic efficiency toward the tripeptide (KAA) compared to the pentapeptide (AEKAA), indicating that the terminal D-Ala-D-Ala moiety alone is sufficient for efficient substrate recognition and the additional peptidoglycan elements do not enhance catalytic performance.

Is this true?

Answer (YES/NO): NO